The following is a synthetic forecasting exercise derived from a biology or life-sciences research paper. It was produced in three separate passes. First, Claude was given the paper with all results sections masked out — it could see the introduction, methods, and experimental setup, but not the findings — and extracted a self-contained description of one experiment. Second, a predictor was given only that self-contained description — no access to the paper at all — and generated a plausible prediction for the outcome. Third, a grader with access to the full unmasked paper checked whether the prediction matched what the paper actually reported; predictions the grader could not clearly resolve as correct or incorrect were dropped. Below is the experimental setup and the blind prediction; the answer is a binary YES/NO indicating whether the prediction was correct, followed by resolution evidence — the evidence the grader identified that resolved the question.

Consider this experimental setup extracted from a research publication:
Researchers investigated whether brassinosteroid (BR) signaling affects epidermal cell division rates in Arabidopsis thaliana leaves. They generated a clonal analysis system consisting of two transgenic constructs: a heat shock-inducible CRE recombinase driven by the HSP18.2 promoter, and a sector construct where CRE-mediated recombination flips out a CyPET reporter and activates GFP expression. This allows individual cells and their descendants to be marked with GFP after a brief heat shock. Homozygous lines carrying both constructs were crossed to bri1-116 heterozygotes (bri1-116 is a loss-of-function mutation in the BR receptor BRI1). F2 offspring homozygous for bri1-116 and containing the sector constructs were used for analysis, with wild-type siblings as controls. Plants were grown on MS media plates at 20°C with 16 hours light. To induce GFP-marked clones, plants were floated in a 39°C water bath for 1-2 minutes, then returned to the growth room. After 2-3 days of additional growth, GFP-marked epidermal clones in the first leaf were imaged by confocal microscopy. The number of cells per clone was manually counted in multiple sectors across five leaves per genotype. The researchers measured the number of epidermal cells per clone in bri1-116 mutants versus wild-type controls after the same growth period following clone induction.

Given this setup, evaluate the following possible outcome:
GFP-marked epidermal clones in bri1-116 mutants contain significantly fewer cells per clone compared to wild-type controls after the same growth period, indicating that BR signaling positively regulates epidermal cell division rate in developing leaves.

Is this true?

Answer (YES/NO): NO